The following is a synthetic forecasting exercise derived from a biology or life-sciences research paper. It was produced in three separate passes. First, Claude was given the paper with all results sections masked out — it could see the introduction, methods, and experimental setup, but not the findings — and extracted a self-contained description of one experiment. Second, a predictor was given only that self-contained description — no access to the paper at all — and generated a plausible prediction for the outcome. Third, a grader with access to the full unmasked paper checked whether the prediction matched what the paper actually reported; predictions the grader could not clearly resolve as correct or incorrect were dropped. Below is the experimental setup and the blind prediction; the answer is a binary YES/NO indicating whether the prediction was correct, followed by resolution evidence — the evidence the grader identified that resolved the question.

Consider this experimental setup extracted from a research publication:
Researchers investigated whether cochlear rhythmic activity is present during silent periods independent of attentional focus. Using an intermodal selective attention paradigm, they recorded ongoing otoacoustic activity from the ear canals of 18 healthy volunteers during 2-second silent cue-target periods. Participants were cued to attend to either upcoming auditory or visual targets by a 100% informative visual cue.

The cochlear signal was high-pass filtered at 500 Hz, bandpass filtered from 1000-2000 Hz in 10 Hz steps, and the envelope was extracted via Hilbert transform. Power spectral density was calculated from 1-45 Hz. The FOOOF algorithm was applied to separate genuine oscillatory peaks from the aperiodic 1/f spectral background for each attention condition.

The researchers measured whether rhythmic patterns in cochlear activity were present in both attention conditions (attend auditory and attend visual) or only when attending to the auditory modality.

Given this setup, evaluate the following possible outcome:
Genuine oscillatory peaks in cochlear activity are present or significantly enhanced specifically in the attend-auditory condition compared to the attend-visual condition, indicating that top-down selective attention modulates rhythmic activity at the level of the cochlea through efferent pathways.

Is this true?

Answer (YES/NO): YES